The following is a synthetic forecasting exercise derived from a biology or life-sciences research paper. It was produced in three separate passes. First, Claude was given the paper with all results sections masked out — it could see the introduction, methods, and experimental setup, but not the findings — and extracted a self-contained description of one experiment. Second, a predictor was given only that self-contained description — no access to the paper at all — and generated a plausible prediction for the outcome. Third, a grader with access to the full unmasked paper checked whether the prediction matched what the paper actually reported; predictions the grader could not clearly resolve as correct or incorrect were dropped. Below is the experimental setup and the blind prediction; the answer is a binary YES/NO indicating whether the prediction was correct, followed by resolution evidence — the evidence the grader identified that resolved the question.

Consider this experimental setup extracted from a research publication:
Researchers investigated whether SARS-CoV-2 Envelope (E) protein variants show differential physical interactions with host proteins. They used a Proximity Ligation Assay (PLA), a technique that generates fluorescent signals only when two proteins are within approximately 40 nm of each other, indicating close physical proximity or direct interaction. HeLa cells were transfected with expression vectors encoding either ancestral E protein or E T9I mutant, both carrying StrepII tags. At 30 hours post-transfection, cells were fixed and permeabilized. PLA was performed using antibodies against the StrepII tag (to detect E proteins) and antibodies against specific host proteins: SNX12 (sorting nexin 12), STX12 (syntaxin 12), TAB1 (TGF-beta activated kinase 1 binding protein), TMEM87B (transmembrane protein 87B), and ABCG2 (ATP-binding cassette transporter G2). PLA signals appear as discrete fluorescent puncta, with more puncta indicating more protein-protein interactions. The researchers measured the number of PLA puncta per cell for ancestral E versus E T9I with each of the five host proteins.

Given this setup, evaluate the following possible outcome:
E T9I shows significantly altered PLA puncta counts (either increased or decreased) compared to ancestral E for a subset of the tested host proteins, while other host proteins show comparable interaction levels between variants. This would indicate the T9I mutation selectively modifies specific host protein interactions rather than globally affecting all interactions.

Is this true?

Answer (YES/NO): YES